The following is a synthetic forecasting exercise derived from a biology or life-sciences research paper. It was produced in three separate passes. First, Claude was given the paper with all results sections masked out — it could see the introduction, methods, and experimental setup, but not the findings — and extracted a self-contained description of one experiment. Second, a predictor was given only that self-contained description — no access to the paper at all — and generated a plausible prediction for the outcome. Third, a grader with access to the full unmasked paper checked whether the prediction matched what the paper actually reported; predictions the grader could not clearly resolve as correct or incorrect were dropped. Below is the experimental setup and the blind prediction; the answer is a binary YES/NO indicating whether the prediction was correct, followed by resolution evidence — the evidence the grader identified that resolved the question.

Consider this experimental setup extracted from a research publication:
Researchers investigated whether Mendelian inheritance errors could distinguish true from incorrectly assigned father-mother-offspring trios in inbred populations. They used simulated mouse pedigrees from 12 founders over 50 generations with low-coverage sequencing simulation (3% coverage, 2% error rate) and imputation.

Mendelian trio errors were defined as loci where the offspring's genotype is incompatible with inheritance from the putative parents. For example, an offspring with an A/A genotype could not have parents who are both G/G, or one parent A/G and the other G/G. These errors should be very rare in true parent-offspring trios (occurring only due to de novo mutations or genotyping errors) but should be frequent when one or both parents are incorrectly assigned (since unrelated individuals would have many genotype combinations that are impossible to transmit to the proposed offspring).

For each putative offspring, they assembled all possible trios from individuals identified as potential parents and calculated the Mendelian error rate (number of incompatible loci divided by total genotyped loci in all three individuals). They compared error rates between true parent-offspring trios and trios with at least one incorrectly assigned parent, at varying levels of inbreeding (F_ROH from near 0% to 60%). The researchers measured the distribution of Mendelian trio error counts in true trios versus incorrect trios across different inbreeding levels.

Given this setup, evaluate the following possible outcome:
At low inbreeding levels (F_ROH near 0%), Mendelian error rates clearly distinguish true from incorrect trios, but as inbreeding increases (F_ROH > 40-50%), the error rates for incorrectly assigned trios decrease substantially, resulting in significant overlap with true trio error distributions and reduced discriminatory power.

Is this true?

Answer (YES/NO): NO